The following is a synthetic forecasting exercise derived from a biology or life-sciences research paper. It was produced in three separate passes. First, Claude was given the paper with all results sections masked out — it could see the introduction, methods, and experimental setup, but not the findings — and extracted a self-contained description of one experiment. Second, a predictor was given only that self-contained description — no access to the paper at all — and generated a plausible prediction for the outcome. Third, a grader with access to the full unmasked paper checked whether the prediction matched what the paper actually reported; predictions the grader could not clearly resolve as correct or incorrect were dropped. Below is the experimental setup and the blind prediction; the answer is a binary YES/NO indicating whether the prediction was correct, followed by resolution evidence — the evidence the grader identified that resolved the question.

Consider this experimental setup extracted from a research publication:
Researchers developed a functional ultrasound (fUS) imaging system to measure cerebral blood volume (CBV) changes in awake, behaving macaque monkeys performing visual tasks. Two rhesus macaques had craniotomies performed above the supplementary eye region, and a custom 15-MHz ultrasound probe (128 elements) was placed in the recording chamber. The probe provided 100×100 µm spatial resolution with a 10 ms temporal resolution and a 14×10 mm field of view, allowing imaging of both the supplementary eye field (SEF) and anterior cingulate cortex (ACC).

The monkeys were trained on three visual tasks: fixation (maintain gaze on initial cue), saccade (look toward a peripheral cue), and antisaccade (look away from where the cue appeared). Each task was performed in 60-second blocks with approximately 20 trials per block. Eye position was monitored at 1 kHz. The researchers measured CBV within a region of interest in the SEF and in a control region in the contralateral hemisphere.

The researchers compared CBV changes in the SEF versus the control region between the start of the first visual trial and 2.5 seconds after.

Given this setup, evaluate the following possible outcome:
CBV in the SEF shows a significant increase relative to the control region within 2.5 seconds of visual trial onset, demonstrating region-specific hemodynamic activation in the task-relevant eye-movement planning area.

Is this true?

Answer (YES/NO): YES